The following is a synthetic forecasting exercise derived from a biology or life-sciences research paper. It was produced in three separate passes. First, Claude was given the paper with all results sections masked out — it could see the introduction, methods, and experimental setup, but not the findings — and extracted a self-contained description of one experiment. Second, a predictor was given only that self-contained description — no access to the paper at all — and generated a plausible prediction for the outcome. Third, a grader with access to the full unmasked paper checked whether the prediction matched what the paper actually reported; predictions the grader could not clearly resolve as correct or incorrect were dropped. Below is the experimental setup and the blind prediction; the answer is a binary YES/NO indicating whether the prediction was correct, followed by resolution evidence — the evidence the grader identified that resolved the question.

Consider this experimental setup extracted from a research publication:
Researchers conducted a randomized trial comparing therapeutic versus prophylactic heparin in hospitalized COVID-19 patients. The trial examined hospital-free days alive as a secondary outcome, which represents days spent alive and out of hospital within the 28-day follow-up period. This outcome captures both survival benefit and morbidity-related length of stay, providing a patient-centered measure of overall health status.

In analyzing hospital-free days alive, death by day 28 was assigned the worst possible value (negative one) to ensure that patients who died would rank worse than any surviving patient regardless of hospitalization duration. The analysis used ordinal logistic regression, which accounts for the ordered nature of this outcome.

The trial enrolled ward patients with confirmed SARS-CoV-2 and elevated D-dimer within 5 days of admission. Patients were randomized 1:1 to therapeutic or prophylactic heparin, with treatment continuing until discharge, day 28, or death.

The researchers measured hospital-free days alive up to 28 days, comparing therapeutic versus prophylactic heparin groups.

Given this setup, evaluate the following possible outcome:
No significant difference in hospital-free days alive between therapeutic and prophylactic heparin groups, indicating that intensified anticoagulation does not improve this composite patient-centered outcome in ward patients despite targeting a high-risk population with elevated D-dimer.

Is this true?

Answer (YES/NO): YES